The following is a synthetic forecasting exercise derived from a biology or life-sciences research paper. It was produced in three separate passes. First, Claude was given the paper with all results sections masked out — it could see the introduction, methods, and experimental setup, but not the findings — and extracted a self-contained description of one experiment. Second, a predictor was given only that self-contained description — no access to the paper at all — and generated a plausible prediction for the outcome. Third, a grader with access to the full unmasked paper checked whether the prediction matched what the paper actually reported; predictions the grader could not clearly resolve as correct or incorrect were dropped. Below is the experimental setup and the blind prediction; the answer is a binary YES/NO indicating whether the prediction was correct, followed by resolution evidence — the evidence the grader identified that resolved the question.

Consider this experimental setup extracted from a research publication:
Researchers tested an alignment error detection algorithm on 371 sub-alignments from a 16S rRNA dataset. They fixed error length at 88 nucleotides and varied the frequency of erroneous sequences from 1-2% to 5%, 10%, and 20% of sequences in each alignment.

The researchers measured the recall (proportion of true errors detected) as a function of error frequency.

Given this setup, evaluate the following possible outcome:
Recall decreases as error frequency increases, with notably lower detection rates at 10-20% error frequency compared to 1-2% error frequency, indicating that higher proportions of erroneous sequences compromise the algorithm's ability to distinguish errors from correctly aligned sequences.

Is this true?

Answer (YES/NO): NO